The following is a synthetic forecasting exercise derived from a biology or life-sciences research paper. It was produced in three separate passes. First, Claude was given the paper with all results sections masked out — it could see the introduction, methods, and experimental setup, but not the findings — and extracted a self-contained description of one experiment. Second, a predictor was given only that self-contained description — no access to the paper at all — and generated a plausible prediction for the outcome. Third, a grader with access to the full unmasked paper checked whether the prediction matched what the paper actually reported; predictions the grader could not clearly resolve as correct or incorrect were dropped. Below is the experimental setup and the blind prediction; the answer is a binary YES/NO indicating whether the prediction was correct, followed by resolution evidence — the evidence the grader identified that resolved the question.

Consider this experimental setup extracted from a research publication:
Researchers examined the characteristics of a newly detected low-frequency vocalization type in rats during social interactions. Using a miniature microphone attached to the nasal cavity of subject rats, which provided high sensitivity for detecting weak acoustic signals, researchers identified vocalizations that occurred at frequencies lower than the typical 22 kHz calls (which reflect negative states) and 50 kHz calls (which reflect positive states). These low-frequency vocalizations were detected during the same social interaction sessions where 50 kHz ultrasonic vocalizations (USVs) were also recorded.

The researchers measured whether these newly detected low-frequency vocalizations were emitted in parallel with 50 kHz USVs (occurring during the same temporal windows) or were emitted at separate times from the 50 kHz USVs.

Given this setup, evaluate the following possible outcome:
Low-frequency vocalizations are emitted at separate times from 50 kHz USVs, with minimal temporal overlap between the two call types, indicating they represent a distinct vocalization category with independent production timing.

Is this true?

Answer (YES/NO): YES